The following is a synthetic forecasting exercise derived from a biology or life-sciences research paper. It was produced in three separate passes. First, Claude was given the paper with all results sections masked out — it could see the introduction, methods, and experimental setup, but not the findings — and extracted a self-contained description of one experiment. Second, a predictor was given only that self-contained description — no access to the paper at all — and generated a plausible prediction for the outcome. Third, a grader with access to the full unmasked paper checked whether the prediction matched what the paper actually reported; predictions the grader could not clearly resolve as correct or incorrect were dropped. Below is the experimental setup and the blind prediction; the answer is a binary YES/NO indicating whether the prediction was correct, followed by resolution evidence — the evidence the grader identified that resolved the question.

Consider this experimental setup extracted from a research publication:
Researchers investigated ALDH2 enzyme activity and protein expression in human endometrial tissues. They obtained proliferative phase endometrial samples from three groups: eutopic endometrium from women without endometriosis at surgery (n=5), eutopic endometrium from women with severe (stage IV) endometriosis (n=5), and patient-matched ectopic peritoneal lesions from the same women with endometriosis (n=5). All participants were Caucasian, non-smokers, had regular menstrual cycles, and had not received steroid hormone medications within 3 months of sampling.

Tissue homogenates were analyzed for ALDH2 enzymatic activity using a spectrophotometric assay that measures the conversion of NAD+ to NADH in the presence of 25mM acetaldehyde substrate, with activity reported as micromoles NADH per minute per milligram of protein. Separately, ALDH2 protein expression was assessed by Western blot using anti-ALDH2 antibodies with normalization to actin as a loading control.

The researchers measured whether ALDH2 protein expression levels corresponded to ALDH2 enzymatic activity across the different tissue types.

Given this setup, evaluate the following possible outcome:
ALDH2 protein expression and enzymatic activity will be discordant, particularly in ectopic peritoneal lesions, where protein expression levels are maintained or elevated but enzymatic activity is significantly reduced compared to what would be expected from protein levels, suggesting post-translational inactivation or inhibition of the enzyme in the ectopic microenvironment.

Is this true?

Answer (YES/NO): NO